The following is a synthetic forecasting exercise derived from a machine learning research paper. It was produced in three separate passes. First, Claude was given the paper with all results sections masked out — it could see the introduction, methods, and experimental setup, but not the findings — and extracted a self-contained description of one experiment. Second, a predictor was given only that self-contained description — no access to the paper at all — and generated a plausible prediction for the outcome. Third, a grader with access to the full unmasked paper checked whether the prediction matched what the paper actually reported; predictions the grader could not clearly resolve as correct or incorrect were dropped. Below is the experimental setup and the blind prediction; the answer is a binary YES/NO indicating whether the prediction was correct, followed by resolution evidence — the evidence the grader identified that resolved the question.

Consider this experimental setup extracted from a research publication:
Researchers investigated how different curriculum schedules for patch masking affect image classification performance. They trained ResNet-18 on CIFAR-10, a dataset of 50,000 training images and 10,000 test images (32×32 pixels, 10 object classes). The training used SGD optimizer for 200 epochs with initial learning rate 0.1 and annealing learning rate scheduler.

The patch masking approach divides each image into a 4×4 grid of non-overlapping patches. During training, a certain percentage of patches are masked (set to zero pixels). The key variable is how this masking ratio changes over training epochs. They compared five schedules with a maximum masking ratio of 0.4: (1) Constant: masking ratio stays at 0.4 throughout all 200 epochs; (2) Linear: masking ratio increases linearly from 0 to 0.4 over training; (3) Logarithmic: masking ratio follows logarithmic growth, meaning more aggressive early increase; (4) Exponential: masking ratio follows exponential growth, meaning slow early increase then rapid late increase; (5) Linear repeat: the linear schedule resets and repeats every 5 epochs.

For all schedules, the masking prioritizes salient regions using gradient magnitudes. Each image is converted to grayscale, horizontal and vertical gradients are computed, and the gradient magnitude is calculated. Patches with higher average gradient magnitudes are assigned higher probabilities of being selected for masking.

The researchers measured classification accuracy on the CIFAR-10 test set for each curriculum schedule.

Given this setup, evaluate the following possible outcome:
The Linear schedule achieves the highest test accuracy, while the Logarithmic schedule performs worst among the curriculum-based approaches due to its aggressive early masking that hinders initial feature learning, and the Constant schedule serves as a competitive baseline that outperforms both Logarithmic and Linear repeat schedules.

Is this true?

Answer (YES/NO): NO